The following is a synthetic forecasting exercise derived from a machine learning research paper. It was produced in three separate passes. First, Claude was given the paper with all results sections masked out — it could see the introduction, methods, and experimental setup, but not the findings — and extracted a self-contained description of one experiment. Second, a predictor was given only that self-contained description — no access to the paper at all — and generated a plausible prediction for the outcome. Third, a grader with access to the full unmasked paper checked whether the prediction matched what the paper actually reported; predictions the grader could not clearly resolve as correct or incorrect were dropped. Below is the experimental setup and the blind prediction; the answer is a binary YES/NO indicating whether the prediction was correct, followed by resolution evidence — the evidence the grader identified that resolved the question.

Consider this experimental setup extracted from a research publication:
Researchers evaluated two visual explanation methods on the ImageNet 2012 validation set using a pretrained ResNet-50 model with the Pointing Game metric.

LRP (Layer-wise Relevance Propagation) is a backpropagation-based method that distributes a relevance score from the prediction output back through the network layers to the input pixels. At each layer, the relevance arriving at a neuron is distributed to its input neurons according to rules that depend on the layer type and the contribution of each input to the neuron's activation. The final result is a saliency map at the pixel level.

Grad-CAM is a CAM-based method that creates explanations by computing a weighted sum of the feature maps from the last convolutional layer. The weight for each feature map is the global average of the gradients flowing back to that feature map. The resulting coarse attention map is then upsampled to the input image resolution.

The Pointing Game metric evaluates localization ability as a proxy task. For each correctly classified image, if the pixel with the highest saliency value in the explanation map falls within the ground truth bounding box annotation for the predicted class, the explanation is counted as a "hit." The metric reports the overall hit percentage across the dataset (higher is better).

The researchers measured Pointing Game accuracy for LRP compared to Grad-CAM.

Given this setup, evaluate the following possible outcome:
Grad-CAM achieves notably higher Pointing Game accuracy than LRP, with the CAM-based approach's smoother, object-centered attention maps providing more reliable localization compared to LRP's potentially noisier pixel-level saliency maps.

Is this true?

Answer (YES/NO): YES